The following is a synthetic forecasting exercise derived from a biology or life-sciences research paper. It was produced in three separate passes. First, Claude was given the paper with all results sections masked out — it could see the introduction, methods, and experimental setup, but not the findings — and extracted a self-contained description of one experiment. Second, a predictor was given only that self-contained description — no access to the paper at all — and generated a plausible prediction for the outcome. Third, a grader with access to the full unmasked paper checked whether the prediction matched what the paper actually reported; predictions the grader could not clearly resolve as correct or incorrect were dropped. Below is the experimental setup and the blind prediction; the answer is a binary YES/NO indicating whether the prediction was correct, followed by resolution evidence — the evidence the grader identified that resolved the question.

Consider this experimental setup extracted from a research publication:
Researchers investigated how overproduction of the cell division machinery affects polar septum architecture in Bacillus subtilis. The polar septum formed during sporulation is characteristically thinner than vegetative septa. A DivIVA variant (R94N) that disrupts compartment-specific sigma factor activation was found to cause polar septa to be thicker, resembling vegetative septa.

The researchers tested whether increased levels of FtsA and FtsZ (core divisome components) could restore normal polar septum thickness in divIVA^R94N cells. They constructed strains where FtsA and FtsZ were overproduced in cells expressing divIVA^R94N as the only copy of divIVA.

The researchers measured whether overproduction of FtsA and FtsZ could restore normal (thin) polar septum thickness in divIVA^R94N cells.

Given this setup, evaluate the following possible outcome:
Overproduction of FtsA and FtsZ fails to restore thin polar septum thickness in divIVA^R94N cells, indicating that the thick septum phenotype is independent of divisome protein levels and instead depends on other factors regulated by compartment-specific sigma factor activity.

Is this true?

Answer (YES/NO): NO